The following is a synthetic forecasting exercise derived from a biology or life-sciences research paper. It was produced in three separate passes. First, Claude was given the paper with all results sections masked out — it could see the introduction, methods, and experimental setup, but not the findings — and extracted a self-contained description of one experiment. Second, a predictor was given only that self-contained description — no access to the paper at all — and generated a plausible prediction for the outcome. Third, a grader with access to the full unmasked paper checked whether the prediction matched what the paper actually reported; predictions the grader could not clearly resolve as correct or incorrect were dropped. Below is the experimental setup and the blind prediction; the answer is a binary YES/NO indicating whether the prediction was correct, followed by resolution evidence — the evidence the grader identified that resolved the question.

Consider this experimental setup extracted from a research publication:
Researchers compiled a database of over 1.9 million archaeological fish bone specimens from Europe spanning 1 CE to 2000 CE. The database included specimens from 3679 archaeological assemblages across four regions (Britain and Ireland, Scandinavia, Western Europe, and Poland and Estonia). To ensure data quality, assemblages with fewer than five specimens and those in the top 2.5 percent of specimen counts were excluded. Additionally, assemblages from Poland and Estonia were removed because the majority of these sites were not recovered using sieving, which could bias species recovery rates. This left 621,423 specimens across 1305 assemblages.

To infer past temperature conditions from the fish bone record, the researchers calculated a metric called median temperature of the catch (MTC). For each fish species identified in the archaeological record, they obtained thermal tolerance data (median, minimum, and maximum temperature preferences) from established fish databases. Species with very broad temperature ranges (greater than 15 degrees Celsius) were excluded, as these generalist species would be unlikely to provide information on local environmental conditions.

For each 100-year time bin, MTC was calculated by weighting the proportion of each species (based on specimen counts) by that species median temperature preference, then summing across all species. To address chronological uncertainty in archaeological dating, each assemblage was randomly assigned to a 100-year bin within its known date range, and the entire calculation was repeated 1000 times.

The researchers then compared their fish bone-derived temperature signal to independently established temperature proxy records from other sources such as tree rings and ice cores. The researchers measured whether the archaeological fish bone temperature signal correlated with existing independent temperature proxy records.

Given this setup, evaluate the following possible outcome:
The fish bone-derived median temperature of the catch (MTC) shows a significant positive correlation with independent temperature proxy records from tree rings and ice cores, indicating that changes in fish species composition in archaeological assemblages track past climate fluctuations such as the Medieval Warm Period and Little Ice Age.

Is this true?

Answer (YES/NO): NO